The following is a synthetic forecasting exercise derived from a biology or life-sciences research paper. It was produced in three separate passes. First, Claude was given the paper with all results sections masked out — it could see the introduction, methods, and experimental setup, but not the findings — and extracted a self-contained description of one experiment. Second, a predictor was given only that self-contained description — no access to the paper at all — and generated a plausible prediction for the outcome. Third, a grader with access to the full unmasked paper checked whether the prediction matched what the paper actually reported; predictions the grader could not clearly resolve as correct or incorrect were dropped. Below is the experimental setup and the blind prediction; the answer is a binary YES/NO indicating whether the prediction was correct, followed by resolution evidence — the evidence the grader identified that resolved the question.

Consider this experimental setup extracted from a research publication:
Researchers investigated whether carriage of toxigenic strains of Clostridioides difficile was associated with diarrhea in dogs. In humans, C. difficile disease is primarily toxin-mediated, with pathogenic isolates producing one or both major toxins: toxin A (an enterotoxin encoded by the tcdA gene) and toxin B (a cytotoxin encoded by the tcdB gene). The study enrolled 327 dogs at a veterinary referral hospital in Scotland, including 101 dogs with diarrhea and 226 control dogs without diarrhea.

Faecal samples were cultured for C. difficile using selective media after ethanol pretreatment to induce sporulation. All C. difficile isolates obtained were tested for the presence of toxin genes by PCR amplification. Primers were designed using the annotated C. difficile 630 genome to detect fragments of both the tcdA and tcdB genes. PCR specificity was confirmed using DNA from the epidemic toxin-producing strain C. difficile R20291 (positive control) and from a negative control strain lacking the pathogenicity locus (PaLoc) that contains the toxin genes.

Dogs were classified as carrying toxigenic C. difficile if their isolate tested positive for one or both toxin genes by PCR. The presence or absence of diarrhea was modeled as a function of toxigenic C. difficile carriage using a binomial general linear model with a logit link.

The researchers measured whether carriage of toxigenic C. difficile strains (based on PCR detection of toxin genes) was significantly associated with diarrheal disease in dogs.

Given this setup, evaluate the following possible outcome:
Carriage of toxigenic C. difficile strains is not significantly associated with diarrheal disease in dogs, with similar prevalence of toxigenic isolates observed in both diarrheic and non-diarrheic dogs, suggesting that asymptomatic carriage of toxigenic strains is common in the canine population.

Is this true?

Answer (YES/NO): YES